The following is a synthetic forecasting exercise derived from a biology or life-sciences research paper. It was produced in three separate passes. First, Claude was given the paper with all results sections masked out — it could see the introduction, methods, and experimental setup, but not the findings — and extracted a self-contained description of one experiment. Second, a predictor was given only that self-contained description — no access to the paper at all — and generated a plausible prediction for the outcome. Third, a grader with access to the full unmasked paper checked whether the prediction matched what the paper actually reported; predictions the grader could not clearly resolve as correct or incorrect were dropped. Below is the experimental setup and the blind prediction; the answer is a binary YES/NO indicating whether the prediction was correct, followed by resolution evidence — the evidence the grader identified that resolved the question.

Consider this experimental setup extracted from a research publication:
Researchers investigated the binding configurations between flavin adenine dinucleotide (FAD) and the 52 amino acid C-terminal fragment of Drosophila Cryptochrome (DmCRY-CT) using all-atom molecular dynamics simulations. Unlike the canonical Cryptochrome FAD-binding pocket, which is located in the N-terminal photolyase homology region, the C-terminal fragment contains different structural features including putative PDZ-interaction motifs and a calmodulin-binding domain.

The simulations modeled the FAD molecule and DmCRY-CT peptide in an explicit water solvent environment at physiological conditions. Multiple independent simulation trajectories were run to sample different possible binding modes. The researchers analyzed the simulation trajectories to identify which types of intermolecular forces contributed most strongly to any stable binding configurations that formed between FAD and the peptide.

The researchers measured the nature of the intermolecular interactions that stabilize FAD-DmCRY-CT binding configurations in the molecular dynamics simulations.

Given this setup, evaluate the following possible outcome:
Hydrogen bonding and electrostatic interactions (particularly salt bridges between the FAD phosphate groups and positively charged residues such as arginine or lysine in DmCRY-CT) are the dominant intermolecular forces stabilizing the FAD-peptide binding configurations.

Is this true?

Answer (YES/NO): YES